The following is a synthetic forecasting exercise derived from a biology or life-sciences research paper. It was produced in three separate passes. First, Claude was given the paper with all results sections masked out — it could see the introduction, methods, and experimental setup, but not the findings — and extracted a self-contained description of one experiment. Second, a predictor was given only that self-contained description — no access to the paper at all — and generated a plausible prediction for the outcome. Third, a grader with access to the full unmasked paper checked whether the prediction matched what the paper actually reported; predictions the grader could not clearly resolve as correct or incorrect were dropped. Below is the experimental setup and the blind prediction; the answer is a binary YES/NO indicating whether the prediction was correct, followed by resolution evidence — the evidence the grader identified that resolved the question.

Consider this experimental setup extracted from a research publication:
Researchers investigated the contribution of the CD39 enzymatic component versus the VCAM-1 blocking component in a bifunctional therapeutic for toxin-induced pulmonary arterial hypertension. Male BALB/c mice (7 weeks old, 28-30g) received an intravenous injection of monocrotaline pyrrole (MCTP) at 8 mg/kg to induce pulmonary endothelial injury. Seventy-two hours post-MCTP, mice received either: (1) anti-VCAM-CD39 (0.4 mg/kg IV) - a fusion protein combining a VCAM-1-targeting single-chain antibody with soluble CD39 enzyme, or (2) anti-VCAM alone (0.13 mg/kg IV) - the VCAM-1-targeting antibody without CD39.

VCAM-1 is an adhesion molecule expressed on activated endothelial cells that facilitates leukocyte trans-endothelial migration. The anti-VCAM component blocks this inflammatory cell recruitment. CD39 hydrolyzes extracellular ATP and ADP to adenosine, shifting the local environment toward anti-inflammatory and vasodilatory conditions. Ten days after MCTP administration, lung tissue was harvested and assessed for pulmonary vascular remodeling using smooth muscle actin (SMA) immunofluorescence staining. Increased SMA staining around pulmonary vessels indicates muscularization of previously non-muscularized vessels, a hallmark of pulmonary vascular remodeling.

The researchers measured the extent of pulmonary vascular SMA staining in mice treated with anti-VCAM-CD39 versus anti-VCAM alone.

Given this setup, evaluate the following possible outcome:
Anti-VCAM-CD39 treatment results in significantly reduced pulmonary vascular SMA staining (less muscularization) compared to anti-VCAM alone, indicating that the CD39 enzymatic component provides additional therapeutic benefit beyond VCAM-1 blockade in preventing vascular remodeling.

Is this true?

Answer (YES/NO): YES